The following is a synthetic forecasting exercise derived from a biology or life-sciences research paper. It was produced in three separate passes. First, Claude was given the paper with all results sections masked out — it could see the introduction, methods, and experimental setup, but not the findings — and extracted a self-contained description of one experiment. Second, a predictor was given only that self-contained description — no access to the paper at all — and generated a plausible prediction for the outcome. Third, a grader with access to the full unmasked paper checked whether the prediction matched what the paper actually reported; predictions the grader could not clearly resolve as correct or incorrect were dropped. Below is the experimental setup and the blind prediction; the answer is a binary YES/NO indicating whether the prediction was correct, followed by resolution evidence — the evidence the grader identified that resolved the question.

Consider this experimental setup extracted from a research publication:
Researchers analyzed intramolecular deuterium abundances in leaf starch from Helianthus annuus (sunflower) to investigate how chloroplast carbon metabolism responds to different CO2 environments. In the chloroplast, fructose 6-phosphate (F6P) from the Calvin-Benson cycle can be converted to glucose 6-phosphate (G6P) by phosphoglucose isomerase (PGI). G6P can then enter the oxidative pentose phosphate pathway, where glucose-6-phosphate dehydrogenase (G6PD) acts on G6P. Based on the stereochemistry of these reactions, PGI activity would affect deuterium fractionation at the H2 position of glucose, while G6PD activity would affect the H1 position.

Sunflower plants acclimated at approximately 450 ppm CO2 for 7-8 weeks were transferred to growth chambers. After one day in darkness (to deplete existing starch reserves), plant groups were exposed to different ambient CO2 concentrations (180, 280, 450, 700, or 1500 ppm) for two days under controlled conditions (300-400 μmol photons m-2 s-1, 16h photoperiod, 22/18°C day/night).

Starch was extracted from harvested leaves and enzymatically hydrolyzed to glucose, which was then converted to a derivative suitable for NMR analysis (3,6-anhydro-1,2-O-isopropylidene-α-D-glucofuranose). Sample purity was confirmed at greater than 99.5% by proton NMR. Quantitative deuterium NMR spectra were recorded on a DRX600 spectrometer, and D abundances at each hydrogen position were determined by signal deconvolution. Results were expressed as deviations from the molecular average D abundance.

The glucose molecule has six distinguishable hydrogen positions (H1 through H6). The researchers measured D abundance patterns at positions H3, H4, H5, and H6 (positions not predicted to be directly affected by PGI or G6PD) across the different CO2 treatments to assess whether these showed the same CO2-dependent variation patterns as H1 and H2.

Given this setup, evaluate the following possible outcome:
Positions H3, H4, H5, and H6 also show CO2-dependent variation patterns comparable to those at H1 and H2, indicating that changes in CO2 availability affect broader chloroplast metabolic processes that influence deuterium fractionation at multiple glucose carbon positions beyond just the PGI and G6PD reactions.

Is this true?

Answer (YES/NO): NO